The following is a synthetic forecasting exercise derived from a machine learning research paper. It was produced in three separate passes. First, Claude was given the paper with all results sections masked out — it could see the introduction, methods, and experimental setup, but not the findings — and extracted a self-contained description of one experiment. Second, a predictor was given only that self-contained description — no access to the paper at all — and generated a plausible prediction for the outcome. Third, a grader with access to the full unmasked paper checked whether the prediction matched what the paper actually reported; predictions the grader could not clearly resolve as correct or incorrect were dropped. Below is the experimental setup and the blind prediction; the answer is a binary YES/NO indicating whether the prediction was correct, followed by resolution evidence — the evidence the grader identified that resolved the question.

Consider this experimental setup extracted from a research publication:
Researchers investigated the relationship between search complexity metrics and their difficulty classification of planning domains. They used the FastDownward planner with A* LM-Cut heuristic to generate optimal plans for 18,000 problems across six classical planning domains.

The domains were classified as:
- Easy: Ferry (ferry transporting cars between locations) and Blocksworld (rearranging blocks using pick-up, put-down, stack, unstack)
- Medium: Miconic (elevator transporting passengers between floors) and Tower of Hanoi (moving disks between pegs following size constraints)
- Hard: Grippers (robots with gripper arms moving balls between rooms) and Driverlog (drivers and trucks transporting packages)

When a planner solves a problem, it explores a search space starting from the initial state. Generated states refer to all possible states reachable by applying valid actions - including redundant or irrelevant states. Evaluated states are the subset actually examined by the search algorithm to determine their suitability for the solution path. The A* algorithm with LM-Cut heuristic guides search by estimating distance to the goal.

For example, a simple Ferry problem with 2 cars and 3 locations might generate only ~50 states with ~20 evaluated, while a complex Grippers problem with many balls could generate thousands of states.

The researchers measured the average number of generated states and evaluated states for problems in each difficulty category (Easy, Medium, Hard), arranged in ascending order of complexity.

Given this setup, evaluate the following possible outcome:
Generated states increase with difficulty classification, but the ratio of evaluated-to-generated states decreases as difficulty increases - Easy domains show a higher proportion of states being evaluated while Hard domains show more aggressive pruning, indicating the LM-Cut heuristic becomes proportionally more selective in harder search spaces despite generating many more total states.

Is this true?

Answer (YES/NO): NO